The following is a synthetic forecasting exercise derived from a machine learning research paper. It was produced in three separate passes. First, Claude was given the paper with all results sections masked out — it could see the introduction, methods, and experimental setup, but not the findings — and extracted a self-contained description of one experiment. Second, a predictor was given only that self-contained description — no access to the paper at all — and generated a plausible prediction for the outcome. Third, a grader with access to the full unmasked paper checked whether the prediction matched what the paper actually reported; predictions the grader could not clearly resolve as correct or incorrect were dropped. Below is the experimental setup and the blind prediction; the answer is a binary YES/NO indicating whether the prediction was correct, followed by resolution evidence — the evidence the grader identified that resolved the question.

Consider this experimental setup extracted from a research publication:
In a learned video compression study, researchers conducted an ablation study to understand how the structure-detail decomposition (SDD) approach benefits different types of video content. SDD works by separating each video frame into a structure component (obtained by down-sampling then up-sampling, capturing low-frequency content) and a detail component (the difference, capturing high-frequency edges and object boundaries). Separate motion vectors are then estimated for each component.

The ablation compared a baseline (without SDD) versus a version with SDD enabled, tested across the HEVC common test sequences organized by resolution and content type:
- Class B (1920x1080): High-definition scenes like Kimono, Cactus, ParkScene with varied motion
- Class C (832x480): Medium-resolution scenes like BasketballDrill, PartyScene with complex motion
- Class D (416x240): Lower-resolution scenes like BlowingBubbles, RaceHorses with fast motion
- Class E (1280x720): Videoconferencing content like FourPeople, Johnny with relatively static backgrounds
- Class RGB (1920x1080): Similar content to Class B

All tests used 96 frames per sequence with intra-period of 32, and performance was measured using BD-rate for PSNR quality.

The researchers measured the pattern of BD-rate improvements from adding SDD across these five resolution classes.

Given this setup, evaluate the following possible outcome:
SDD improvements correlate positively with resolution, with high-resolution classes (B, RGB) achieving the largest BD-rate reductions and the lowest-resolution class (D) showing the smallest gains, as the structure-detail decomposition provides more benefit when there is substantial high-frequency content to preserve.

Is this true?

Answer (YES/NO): NO